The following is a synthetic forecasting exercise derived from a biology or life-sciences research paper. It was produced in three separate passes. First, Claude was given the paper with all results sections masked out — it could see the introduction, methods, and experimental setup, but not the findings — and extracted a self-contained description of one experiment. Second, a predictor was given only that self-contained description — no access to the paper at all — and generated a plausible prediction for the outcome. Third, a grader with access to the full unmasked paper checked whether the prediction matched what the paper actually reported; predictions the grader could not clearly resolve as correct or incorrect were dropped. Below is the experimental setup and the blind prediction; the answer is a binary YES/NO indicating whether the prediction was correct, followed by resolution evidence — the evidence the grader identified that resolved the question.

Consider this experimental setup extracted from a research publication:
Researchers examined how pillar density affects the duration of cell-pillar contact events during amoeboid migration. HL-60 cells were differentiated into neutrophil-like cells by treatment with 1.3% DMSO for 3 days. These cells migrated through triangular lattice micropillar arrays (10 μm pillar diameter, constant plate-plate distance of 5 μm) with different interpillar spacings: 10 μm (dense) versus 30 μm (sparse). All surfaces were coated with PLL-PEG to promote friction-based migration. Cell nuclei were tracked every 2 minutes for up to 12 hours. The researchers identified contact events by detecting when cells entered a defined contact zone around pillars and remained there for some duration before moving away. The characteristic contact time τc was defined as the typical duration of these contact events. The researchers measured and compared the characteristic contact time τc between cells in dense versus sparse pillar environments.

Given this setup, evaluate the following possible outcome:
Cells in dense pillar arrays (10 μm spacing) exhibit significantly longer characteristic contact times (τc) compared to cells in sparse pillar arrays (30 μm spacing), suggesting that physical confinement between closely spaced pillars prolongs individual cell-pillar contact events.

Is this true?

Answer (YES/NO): NO